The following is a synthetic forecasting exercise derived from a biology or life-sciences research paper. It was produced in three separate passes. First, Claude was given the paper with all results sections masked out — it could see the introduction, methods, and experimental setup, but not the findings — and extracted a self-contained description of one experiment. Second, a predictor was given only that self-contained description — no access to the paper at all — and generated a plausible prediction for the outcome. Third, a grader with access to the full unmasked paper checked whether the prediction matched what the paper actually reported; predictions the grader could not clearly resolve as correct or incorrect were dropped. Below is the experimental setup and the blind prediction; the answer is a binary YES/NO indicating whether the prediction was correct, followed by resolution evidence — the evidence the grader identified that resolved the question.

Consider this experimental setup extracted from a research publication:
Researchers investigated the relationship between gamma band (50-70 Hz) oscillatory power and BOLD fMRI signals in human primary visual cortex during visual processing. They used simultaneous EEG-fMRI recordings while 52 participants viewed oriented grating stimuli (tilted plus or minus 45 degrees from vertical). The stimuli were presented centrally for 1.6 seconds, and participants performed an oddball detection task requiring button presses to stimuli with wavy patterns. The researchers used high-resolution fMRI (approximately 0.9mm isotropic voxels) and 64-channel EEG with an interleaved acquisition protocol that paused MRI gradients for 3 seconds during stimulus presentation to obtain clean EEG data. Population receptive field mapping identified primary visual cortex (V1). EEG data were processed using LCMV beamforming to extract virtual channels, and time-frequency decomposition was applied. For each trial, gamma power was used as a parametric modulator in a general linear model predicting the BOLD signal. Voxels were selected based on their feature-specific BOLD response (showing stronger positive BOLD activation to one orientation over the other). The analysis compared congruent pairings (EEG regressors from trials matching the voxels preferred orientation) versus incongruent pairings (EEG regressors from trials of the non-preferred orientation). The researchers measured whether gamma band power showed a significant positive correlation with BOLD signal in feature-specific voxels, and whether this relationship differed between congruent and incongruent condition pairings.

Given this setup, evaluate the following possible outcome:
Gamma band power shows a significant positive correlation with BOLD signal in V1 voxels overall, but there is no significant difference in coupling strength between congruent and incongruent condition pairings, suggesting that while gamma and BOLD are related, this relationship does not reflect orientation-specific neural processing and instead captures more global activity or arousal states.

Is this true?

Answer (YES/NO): NO